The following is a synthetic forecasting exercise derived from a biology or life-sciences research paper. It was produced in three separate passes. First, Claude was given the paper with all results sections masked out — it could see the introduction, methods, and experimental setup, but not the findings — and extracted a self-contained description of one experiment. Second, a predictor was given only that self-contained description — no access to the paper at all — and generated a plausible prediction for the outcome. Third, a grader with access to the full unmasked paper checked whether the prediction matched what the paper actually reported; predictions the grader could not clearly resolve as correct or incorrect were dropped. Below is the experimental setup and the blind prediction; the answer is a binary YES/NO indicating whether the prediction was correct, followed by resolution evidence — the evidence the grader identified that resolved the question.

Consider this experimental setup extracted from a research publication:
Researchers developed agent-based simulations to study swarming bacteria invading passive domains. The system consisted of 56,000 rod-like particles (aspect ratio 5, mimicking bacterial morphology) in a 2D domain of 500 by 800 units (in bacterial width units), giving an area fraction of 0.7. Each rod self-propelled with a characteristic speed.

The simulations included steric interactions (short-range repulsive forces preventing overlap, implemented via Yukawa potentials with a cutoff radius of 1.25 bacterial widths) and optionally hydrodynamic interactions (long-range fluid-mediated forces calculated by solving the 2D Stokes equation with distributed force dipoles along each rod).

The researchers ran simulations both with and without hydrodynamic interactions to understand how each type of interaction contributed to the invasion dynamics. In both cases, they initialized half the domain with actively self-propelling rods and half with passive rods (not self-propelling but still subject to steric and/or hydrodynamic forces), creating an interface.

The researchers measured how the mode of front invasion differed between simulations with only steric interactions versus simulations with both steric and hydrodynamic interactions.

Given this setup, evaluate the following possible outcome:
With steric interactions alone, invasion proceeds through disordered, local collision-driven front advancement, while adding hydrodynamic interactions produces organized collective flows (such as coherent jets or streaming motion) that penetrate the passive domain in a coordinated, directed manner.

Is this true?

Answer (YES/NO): NO